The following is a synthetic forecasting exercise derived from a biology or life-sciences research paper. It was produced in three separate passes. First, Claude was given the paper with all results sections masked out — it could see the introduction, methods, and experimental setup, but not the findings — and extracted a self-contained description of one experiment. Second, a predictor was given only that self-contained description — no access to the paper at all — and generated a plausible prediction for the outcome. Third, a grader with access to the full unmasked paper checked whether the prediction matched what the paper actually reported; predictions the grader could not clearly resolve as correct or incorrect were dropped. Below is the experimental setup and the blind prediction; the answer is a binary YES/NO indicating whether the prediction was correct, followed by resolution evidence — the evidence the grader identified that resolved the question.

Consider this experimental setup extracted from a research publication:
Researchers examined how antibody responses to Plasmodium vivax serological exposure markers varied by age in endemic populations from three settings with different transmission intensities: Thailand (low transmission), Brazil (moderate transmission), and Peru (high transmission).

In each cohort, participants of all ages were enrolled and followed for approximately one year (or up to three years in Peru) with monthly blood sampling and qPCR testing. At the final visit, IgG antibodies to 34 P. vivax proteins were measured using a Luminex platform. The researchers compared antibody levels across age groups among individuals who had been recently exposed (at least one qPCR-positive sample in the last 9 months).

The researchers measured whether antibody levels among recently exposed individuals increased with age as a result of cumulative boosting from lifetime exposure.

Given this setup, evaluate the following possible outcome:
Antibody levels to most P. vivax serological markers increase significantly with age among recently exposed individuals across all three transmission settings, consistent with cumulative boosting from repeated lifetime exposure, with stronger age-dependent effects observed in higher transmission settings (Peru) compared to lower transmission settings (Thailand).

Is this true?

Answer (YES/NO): NO